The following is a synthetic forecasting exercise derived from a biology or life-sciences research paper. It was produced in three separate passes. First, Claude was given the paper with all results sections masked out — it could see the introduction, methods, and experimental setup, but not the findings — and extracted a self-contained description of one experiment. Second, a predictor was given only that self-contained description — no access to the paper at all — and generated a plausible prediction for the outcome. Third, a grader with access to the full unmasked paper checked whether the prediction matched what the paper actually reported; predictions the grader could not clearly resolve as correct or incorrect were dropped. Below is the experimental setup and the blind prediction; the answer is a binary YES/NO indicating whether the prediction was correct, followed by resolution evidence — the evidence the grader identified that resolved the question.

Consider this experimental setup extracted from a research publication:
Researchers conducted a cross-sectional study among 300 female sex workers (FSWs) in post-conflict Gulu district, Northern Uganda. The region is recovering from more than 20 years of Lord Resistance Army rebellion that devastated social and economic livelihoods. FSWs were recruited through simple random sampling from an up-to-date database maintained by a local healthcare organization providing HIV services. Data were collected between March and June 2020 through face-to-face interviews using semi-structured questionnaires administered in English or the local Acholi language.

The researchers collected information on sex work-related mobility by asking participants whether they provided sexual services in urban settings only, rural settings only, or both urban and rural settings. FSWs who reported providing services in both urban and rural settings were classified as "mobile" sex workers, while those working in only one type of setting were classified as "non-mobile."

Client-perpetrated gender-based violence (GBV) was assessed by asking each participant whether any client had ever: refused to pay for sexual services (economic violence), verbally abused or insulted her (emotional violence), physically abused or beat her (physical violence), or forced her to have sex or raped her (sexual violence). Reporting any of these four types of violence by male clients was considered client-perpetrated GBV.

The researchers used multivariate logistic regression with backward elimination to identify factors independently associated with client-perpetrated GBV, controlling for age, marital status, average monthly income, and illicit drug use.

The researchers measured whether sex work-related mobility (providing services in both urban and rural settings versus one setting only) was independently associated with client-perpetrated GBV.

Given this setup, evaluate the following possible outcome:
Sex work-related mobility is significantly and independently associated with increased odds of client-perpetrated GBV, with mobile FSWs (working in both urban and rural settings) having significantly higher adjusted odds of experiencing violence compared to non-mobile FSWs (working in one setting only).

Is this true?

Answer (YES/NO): YES